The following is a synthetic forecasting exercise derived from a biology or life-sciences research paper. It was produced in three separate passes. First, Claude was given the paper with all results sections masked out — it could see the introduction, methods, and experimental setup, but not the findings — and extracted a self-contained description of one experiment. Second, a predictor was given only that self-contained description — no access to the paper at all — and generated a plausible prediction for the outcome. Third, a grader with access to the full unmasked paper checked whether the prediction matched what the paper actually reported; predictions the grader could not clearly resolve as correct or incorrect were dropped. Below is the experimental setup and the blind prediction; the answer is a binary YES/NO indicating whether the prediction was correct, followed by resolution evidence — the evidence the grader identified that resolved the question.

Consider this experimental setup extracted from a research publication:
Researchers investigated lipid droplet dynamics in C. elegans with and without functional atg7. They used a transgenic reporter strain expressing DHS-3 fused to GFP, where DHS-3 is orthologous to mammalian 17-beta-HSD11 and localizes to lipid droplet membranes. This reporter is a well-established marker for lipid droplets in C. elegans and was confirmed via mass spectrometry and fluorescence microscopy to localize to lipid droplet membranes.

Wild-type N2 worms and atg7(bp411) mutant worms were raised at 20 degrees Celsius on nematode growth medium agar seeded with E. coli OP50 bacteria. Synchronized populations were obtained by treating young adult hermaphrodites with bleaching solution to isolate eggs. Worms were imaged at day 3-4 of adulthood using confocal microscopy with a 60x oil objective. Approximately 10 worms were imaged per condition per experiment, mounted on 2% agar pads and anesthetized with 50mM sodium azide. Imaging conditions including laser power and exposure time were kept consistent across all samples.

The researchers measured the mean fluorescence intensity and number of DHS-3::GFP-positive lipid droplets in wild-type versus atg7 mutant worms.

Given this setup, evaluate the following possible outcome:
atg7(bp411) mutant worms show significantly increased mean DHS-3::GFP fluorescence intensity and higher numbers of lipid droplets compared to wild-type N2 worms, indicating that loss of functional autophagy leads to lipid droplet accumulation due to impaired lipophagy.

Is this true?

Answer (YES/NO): YES